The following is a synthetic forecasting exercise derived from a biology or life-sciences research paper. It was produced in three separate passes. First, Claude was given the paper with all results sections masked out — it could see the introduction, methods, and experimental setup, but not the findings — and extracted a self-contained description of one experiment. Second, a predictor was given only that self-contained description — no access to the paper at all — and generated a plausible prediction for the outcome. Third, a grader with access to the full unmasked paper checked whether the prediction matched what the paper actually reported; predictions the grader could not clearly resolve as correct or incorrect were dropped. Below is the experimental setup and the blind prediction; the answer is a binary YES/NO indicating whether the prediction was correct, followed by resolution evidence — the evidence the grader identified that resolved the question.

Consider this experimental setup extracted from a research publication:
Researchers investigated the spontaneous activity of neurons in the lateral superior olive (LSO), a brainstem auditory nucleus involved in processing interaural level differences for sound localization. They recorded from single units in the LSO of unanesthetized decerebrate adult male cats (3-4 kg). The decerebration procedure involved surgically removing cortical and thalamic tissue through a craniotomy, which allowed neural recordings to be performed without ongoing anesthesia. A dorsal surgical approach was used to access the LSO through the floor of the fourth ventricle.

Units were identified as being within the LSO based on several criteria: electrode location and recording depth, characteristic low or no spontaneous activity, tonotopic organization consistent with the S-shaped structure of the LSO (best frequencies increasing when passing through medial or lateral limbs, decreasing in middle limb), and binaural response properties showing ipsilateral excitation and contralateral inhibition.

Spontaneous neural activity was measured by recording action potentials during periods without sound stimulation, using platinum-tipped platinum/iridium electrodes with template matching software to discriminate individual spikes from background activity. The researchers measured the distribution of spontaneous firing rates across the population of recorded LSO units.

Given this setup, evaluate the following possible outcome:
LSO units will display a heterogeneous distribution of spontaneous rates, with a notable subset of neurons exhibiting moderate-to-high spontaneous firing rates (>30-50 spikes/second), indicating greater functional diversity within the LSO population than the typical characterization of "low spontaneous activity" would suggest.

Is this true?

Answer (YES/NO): NO